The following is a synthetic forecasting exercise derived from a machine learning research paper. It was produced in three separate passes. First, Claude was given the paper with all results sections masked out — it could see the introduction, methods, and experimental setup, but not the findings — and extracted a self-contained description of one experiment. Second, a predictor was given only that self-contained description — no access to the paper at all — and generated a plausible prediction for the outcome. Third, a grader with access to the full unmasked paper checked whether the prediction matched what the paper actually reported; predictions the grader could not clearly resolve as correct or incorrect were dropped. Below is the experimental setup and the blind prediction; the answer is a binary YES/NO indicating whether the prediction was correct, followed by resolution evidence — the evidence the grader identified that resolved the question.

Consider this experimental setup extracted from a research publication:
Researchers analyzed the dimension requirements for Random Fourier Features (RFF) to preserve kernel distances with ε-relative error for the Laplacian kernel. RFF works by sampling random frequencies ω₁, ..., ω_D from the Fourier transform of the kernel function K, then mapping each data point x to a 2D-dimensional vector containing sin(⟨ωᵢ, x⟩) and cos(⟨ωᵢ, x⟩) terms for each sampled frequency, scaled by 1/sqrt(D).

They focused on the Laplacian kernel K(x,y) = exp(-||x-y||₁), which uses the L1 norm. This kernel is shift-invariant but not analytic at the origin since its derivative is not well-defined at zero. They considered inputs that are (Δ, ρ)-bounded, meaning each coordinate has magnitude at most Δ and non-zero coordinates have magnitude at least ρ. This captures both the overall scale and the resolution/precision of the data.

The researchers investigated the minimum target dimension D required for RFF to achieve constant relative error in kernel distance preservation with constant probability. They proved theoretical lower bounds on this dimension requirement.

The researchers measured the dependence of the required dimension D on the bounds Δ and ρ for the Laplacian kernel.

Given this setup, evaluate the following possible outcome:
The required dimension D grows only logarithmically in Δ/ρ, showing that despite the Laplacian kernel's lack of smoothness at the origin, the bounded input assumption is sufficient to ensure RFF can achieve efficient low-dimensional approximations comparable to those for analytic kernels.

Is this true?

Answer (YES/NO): NO